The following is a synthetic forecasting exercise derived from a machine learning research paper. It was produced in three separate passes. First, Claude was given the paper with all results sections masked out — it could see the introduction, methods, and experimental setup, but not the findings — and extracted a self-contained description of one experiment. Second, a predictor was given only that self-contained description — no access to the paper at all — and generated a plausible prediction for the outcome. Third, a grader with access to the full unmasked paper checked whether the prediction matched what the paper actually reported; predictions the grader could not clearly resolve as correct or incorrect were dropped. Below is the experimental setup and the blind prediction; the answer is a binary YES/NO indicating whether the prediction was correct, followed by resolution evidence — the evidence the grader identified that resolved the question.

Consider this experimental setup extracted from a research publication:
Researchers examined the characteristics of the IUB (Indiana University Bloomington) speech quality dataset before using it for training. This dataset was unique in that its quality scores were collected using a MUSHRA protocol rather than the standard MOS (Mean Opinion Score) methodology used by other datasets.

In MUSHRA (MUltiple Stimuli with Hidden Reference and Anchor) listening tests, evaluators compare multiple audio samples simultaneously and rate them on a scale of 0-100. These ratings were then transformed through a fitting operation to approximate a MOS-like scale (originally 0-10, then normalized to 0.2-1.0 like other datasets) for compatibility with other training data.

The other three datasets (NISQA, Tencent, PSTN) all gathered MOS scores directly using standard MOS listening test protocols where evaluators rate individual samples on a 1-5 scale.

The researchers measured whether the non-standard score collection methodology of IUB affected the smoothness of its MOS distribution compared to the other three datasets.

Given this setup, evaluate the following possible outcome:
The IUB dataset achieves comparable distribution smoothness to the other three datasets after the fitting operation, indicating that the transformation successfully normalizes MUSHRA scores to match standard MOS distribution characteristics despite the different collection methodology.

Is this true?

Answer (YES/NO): NO